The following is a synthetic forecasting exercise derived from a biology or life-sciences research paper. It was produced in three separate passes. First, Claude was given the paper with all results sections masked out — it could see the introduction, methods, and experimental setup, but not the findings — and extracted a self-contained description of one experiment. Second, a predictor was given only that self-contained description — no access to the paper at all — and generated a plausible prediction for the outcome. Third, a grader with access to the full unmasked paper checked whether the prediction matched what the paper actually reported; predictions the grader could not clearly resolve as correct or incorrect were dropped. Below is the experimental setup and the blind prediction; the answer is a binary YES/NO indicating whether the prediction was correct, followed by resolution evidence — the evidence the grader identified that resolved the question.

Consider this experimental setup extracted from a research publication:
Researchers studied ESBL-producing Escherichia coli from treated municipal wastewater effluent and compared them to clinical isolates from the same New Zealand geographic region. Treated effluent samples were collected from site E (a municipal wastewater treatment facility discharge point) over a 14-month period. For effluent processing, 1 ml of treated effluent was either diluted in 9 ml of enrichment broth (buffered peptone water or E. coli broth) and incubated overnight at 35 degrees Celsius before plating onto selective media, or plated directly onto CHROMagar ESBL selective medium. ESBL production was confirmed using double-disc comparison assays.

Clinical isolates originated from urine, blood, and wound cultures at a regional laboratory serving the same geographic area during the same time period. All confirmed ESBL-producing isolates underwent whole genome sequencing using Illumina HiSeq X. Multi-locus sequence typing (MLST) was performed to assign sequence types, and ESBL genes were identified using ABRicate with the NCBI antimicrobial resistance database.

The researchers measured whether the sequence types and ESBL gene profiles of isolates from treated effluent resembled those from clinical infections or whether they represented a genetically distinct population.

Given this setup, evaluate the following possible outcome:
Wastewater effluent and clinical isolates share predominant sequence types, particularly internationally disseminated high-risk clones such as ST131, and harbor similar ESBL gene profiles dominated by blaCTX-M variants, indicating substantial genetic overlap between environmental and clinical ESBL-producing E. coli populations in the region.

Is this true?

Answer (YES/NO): YES